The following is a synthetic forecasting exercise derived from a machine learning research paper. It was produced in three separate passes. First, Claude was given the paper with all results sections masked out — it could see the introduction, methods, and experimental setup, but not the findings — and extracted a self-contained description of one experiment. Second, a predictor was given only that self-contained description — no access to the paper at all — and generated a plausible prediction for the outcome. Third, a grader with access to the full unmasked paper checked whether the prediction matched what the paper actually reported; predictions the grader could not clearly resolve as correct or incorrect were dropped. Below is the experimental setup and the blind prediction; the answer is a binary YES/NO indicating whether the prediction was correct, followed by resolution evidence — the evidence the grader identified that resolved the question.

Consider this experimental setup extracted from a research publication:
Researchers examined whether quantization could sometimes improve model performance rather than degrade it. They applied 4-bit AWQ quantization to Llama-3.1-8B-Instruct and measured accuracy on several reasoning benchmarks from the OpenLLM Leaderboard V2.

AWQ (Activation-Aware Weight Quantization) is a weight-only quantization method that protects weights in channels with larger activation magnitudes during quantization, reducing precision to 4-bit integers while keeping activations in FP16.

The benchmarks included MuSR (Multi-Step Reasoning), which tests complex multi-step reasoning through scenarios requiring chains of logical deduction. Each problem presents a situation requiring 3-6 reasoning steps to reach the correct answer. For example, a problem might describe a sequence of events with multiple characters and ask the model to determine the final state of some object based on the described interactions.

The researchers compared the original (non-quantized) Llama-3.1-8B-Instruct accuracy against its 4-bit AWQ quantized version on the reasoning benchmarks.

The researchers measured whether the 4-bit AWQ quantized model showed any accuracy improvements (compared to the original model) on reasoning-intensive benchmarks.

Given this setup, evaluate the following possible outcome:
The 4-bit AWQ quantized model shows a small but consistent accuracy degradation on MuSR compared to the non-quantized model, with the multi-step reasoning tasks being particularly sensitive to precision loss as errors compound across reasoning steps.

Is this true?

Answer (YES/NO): NO